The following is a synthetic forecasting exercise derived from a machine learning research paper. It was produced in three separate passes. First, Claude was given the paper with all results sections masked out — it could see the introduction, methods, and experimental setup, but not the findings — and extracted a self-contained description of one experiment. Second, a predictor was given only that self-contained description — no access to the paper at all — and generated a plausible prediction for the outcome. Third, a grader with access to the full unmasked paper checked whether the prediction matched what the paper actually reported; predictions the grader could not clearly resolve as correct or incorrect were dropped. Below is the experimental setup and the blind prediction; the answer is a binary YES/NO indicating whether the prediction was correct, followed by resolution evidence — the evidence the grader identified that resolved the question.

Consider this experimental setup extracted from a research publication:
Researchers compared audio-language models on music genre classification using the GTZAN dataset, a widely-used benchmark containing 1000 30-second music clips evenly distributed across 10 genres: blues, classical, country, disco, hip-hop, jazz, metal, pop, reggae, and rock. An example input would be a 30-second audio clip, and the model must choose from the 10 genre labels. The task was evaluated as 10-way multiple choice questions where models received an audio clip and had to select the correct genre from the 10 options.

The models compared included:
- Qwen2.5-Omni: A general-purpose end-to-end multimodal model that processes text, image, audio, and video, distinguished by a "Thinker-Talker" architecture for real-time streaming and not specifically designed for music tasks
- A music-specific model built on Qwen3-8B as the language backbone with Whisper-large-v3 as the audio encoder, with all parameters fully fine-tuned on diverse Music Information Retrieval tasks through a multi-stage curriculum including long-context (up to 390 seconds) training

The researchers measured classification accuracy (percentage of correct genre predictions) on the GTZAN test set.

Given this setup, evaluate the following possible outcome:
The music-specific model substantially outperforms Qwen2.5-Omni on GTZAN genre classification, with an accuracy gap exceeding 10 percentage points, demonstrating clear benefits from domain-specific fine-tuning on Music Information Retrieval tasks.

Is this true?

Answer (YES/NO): NO